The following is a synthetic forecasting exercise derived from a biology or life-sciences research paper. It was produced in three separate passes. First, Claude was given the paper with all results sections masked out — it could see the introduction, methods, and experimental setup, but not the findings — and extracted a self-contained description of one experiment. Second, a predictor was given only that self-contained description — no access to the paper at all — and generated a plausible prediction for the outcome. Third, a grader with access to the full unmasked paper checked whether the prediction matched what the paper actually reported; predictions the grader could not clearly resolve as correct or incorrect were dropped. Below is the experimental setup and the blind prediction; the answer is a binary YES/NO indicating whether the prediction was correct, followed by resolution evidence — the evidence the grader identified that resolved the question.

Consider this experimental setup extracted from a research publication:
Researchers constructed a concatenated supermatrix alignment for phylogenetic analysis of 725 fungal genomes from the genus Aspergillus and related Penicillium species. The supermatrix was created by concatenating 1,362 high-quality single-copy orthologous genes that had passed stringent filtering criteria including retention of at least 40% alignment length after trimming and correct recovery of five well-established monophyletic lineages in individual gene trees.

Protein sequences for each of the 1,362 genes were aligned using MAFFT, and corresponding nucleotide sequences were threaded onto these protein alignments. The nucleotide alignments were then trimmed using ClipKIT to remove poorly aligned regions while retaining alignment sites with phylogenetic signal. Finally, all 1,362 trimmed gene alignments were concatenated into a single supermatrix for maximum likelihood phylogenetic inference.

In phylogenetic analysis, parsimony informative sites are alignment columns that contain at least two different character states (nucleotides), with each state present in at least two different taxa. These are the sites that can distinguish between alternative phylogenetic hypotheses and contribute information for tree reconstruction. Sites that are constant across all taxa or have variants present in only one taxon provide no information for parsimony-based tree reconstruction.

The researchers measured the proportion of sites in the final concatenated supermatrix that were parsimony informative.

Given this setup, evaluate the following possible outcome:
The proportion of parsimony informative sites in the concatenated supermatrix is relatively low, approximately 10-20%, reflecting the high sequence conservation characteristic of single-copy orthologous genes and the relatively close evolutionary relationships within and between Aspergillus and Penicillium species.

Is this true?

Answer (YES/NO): NO